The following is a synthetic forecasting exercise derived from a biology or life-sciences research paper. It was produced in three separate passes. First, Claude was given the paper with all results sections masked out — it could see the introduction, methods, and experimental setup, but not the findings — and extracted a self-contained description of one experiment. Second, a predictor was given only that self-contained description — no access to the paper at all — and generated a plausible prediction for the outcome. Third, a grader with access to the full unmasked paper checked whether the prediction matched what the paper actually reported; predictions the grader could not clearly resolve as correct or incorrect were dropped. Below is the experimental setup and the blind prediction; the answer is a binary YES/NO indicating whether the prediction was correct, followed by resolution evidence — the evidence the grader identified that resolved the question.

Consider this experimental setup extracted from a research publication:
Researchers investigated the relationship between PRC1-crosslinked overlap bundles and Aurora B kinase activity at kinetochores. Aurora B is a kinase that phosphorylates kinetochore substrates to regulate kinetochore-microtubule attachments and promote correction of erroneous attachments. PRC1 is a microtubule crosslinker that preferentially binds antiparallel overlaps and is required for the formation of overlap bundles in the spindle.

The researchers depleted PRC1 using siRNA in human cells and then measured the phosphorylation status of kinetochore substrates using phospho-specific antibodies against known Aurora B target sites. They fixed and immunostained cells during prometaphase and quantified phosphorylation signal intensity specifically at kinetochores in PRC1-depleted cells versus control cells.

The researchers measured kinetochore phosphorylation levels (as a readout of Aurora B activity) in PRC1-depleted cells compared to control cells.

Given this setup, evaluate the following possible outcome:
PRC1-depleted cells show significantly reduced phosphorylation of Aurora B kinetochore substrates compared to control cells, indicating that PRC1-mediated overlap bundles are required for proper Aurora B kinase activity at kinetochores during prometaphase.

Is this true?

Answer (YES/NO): YES